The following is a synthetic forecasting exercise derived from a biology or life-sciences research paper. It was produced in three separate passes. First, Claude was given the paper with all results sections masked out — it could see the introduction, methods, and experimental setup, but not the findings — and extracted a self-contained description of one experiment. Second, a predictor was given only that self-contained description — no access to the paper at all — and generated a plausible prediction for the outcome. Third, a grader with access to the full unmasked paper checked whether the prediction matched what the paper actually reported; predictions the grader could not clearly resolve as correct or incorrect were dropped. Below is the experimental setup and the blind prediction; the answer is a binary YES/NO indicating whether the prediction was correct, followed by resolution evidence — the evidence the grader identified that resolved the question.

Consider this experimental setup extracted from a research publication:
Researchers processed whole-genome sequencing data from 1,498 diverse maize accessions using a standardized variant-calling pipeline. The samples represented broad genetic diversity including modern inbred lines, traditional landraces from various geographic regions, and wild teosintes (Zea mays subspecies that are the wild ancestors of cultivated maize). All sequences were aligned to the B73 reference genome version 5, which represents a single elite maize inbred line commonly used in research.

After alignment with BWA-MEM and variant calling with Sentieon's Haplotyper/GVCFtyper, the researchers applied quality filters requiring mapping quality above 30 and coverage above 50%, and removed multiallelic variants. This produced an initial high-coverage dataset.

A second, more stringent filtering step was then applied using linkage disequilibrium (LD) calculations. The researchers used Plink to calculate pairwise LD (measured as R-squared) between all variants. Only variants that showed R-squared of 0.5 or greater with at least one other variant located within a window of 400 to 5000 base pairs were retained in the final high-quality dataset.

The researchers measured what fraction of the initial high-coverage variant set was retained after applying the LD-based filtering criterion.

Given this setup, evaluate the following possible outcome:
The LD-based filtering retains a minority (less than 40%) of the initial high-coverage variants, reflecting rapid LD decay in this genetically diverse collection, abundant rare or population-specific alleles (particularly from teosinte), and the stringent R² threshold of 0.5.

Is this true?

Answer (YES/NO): YES